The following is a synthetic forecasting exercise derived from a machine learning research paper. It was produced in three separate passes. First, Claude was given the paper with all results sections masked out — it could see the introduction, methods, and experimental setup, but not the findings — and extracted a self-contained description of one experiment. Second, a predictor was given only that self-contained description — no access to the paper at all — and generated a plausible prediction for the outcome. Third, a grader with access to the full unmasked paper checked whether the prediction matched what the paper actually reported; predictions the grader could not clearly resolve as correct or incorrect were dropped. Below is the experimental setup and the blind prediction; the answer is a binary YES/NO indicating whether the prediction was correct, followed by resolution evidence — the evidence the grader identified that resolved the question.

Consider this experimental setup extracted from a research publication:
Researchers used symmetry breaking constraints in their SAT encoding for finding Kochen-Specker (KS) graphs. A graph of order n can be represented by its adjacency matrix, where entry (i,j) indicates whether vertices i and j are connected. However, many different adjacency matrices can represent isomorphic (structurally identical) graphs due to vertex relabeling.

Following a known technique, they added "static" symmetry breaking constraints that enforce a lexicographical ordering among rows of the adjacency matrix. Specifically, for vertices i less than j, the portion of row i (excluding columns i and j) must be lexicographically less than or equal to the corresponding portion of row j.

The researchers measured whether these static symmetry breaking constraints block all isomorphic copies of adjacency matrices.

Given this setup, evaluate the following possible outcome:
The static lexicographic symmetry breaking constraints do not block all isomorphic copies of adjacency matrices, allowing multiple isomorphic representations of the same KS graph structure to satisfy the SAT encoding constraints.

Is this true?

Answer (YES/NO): YES